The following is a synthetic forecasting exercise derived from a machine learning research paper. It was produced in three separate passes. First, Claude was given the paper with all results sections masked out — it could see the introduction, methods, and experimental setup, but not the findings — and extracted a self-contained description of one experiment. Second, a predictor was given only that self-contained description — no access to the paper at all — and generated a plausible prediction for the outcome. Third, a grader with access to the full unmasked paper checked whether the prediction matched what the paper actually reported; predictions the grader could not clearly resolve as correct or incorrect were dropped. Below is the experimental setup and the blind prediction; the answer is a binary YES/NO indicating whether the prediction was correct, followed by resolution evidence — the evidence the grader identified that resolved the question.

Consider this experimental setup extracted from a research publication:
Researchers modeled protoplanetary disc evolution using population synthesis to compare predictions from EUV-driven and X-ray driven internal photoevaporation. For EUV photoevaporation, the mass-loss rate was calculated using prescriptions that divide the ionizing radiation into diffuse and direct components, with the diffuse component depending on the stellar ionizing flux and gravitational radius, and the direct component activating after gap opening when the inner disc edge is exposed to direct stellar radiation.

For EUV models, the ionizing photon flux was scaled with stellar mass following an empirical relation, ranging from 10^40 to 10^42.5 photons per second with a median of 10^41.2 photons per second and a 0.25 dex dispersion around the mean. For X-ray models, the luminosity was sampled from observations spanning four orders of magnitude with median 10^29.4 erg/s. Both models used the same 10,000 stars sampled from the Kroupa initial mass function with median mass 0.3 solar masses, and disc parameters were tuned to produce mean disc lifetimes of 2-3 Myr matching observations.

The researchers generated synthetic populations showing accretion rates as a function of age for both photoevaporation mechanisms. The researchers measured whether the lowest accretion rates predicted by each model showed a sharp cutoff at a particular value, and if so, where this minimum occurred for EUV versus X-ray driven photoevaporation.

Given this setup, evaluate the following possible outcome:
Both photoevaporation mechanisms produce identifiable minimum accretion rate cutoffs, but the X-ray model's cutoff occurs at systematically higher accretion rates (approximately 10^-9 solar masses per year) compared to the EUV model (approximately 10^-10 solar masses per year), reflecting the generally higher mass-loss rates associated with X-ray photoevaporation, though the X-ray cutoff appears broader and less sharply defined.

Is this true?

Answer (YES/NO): NO